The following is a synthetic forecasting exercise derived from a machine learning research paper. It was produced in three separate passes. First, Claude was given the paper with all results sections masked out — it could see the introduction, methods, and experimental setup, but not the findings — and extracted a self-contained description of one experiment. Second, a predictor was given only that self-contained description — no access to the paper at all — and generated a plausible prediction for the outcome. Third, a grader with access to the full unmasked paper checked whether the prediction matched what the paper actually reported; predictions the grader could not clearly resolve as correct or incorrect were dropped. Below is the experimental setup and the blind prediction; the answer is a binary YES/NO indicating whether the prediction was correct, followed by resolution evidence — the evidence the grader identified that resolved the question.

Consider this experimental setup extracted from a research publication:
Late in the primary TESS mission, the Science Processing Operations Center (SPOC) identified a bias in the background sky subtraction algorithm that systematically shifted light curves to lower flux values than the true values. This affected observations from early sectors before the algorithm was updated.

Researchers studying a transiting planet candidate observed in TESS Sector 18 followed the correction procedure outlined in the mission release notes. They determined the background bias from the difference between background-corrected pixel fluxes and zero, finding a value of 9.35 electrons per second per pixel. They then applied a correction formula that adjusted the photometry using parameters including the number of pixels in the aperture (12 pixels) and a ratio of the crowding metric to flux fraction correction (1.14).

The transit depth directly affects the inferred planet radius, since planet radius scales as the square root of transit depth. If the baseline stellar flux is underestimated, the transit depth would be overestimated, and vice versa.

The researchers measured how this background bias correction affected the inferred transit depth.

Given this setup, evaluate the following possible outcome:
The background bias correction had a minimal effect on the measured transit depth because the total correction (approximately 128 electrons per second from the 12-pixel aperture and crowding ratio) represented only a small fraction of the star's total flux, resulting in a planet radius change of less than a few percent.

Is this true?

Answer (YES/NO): NO